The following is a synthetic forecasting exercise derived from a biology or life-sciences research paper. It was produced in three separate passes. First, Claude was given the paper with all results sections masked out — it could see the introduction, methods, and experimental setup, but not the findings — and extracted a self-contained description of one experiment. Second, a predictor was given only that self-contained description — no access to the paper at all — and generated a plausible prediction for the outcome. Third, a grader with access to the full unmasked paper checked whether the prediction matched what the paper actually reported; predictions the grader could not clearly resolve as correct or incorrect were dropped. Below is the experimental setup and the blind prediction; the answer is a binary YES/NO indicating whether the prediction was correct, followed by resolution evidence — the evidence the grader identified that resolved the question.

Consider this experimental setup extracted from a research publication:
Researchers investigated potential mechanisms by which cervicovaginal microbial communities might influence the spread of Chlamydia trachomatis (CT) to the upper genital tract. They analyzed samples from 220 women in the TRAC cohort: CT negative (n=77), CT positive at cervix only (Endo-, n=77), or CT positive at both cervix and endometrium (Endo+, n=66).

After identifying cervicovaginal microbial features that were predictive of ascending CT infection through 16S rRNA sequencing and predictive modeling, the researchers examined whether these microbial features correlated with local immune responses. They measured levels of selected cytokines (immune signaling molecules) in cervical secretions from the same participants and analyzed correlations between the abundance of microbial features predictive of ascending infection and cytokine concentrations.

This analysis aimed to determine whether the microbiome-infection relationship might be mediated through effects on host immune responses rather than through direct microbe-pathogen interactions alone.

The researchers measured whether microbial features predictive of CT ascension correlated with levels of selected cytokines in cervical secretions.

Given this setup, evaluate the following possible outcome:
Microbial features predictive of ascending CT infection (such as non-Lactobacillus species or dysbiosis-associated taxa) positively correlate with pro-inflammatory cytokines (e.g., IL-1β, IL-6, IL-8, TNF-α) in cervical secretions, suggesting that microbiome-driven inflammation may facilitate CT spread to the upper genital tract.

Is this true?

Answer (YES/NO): YES